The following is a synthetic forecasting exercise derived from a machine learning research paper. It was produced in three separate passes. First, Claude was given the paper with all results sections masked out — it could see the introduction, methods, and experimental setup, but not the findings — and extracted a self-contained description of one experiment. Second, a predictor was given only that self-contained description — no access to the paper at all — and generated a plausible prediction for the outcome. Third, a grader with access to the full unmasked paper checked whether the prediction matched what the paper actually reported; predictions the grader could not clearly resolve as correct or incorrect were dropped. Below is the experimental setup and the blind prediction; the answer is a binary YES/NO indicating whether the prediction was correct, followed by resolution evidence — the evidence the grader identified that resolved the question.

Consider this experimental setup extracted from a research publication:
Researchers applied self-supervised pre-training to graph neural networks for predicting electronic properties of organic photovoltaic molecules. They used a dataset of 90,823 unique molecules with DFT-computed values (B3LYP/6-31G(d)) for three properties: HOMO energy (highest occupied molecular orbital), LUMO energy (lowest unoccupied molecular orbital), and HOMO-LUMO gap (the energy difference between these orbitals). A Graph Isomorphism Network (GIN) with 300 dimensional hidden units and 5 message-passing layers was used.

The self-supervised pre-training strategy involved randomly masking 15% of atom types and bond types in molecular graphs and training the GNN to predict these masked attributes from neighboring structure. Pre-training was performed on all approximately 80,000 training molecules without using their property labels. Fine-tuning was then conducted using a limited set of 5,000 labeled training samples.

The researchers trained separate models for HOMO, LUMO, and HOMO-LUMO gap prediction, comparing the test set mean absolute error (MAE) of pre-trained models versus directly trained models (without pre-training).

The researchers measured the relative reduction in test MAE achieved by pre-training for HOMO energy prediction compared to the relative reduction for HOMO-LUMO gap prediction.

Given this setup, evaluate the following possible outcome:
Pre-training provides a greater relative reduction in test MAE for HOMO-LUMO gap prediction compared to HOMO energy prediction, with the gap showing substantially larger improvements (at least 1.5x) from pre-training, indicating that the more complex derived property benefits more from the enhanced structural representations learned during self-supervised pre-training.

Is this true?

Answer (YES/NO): YES